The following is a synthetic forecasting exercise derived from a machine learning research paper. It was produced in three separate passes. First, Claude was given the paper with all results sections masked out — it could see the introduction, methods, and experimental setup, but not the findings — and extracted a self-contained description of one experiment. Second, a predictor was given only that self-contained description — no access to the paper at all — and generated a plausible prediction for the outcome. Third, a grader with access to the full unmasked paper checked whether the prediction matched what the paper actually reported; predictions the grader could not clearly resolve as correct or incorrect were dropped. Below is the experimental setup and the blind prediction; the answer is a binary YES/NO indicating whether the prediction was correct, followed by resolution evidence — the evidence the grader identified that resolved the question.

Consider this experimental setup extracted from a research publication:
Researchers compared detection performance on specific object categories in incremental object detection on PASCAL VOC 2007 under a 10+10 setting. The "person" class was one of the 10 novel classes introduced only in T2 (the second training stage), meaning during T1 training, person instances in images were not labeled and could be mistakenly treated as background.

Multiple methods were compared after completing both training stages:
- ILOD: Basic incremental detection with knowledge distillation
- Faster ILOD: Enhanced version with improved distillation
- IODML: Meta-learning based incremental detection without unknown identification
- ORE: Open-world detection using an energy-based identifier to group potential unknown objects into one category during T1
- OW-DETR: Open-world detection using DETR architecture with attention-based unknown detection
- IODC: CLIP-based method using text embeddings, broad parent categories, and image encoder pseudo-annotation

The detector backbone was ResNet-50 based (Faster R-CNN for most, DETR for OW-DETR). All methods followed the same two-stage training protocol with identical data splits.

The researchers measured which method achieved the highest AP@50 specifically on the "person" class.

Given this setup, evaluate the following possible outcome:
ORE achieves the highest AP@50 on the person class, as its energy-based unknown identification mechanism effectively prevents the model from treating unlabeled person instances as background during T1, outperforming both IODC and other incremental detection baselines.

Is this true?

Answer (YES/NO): YES